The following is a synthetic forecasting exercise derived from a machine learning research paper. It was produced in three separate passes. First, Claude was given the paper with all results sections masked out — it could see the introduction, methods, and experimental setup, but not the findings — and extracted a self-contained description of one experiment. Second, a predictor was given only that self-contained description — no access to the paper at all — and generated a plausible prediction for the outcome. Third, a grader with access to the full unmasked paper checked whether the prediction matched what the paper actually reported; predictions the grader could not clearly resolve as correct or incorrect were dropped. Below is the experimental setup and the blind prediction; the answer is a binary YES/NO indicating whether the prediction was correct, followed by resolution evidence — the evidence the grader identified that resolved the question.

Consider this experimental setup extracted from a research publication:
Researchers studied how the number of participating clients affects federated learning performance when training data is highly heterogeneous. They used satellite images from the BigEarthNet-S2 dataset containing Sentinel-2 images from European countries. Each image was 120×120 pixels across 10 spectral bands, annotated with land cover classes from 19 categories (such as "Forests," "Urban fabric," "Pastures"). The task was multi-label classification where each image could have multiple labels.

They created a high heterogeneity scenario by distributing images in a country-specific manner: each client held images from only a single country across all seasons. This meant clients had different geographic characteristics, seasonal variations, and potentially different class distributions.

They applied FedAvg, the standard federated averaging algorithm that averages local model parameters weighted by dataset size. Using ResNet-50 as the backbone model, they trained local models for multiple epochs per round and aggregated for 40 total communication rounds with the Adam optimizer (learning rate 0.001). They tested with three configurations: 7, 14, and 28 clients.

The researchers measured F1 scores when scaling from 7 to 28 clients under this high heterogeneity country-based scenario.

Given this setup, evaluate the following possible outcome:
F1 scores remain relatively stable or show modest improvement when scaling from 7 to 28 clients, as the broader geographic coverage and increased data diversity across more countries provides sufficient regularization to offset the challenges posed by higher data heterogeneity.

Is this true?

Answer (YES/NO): YES